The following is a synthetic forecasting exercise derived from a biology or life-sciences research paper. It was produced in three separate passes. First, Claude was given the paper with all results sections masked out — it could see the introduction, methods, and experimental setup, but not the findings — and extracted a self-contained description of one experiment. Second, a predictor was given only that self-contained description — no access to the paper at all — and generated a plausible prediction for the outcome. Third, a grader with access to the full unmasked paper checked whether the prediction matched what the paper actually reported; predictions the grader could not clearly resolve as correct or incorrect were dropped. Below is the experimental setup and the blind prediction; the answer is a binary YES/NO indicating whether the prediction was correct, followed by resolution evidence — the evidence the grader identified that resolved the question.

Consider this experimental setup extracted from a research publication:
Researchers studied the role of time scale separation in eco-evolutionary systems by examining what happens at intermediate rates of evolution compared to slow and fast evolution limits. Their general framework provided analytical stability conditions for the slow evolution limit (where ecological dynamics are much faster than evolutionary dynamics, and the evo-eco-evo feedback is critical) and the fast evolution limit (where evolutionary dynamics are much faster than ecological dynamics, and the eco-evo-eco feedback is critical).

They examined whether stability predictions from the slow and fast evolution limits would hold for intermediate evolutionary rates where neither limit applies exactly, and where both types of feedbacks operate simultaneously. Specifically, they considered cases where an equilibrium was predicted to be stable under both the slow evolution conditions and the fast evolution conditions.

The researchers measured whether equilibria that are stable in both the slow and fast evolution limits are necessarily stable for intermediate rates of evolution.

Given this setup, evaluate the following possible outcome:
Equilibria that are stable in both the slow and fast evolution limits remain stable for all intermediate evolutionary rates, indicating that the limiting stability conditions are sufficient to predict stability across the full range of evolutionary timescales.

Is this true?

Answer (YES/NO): NO